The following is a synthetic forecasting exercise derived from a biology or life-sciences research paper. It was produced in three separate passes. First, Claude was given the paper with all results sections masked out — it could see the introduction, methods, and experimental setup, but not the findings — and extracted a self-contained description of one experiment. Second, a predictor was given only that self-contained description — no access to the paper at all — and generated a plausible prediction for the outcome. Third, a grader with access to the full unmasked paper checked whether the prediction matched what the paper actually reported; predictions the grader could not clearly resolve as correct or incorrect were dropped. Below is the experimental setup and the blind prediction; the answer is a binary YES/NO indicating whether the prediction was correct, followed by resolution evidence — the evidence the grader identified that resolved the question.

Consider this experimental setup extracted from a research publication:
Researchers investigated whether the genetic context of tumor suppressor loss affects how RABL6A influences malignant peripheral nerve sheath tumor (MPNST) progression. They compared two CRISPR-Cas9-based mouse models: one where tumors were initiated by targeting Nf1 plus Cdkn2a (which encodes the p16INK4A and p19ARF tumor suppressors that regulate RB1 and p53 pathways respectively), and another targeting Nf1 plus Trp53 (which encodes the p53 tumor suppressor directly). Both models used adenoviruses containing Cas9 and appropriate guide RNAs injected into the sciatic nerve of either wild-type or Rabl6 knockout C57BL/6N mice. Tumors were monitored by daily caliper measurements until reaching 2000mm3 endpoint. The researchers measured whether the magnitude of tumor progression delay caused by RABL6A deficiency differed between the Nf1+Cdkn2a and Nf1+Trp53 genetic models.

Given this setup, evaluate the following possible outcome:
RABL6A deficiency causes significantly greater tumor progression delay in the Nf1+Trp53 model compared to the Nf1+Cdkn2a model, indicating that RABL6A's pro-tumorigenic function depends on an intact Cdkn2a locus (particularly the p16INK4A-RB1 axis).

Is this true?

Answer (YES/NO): NO